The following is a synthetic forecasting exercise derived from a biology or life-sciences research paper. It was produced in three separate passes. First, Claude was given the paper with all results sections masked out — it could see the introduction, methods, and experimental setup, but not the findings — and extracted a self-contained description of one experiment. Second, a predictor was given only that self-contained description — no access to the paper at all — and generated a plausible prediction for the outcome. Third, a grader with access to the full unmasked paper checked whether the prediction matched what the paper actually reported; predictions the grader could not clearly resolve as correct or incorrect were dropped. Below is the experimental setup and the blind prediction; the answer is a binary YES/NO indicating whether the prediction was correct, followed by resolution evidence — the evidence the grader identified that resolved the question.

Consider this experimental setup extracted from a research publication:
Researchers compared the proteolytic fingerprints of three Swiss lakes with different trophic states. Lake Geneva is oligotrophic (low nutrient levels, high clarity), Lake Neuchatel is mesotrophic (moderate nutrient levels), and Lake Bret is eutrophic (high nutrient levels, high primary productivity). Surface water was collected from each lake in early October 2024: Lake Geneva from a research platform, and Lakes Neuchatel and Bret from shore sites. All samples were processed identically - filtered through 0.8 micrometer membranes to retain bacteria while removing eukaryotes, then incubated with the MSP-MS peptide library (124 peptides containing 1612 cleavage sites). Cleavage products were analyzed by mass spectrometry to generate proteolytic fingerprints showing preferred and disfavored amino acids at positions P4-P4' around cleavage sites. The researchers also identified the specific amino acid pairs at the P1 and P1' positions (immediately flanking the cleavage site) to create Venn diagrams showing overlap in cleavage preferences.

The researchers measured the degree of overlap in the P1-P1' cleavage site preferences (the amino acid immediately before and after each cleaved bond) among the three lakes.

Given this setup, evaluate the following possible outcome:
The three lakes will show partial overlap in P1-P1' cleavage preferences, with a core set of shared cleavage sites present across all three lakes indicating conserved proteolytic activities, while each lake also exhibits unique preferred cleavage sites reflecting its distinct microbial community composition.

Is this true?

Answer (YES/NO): YES